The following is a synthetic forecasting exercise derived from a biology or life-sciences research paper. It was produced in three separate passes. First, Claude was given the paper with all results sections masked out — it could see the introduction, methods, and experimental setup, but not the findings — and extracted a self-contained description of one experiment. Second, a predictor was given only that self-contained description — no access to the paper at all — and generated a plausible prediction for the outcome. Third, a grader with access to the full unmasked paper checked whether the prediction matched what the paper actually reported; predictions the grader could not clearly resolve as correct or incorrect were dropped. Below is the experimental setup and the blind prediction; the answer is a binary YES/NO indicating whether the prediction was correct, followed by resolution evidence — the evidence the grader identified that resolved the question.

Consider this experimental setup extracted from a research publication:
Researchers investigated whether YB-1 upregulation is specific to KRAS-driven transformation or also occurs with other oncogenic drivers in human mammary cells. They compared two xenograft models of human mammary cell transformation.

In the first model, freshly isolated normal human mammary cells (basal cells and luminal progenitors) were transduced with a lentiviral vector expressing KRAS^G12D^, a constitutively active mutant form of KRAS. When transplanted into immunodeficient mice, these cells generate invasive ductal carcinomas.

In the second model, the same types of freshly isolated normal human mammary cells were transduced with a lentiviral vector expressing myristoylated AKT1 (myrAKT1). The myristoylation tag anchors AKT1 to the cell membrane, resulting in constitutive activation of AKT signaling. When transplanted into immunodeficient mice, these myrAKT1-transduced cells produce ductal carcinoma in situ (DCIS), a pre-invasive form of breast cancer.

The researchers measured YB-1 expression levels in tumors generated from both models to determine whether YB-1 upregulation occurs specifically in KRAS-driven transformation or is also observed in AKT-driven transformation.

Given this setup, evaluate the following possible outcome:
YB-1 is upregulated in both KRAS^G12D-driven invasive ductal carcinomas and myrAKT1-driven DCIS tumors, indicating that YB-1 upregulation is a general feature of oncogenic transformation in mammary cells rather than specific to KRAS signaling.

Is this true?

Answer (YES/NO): YES